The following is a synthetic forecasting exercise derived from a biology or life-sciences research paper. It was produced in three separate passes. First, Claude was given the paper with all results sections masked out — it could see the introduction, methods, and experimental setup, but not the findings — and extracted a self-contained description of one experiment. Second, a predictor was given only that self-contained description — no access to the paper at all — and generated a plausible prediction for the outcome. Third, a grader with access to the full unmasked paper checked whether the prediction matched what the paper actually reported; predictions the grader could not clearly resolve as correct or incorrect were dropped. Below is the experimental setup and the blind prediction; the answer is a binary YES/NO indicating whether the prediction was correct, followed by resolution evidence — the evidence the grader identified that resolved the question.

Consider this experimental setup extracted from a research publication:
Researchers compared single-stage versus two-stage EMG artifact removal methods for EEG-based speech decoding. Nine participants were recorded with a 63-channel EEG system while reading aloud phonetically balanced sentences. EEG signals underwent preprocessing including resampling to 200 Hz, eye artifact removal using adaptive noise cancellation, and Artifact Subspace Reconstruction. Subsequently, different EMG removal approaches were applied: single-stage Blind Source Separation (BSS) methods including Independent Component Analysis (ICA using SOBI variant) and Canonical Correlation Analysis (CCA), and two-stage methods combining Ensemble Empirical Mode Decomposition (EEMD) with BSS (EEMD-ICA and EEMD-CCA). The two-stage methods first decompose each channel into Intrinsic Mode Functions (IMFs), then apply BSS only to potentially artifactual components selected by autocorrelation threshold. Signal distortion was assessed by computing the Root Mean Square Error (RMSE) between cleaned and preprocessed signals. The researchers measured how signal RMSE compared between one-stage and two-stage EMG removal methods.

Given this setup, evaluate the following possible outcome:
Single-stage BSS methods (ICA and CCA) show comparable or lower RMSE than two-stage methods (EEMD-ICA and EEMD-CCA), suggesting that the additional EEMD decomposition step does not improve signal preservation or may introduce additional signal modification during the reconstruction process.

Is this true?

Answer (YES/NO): NO